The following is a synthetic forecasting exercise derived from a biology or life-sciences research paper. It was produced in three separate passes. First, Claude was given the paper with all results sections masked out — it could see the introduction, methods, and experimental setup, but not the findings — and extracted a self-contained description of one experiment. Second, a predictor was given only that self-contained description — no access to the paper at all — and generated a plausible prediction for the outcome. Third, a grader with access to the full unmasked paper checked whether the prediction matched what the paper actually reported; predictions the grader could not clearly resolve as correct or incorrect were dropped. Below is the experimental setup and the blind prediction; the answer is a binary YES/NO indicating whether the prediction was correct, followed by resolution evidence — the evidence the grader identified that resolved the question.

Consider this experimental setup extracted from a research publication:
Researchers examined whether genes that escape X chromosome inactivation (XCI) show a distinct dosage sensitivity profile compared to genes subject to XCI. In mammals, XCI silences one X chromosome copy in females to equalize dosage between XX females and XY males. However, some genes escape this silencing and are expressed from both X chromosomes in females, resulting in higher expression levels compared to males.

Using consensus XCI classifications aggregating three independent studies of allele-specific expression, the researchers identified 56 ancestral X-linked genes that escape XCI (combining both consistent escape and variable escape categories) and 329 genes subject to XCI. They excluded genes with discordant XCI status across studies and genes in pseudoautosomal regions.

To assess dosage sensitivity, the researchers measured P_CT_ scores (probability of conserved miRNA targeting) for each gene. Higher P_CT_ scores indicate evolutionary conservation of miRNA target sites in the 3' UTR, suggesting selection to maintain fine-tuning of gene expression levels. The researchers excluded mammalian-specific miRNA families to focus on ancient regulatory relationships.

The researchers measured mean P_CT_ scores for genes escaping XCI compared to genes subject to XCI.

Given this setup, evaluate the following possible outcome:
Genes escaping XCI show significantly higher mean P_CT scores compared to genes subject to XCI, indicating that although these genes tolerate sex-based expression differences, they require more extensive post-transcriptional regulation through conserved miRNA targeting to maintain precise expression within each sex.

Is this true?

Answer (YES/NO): NO